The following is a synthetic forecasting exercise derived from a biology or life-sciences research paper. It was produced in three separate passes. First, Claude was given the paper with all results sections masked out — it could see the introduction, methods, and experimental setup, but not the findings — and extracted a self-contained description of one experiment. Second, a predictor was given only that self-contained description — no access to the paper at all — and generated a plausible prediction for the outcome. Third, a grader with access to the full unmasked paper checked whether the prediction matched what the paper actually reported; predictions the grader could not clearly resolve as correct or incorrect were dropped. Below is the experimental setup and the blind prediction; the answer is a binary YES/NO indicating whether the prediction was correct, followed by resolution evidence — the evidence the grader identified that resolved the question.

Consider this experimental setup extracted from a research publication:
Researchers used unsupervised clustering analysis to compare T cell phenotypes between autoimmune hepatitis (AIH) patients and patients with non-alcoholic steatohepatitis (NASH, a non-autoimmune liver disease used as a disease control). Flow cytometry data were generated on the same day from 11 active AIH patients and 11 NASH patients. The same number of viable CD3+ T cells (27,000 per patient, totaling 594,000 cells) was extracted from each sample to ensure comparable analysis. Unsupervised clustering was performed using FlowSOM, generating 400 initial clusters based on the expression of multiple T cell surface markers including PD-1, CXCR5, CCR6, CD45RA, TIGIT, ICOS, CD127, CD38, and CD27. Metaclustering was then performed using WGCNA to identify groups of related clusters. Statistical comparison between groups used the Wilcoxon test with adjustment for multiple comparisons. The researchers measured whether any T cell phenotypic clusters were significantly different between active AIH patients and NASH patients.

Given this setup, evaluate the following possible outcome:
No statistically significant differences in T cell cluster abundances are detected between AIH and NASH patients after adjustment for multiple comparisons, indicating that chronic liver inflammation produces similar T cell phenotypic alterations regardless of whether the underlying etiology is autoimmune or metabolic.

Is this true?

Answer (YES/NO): NO